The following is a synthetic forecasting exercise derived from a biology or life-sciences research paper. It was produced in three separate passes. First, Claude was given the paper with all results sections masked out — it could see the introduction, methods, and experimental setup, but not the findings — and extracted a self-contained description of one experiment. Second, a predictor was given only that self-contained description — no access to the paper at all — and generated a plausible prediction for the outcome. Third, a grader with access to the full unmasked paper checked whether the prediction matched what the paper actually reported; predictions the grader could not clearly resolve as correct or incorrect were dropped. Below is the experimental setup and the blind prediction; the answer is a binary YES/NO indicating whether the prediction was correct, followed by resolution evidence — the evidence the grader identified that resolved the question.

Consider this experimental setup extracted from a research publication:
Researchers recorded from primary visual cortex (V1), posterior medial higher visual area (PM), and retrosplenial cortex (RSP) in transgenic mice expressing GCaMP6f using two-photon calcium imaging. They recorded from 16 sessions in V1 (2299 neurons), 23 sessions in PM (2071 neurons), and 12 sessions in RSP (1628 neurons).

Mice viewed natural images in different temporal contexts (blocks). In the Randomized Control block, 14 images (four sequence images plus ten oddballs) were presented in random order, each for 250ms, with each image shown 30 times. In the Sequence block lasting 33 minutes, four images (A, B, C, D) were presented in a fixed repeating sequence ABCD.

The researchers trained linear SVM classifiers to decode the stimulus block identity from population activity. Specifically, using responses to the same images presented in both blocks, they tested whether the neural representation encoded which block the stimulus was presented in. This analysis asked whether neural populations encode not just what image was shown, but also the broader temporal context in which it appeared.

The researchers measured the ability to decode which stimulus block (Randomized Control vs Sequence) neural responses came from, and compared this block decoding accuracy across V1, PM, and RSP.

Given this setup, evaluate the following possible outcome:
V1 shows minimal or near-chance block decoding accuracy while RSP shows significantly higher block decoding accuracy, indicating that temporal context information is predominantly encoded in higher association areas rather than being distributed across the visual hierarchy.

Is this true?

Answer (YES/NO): NO